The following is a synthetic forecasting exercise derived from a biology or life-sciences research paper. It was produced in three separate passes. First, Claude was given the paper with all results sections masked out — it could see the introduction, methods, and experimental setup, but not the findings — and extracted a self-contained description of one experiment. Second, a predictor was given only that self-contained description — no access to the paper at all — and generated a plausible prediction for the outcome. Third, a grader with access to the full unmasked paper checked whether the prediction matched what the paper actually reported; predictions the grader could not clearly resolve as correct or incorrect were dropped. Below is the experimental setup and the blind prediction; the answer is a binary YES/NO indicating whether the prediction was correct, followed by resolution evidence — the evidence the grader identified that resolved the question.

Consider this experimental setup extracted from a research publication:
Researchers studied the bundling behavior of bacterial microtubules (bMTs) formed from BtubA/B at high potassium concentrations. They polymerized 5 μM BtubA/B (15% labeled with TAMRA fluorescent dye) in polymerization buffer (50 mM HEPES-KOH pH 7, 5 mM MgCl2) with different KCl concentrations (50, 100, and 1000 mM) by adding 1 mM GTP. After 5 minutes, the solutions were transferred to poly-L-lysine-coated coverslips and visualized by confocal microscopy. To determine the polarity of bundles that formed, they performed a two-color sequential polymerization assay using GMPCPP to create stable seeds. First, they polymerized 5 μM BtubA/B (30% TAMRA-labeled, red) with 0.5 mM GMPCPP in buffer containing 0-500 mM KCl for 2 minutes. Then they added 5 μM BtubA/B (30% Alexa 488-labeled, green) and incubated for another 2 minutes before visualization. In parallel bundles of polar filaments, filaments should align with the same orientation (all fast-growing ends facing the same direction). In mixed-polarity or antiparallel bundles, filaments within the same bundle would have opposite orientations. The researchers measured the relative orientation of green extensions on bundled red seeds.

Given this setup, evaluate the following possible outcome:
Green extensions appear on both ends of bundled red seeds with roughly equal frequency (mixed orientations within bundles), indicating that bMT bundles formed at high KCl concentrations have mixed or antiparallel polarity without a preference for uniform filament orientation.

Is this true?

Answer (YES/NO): YES